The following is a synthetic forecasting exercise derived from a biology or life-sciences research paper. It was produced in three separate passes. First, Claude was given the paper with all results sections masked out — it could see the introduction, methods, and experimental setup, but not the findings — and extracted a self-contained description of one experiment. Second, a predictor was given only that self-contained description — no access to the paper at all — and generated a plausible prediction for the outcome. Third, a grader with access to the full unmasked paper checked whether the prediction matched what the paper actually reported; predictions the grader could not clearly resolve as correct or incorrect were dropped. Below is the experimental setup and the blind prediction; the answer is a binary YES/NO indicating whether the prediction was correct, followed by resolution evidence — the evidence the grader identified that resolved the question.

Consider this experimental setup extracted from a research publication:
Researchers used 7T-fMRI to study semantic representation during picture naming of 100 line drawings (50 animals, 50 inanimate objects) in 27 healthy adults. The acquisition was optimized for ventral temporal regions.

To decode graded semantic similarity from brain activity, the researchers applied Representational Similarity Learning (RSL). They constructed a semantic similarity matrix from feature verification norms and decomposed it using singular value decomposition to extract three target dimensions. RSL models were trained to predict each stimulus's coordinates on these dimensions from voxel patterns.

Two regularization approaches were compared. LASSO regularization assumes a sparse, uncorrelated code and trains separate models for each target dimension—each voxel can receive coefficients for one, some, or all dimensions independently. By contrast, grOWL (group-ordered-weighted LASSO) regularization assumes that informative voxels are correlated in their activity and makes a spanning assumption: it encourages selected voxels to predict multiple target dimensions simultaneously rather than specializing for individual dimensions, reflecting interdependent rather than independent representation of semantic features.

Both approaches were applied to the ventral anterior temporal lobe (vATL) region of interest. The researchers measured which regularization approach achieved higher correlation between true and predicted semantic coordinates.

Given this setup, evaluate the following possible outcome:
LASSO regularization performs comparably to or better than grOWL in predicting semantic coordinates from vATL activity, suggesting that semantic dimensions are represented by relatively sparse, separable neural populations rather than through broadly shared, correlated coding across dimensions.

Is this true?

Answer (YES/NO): NO